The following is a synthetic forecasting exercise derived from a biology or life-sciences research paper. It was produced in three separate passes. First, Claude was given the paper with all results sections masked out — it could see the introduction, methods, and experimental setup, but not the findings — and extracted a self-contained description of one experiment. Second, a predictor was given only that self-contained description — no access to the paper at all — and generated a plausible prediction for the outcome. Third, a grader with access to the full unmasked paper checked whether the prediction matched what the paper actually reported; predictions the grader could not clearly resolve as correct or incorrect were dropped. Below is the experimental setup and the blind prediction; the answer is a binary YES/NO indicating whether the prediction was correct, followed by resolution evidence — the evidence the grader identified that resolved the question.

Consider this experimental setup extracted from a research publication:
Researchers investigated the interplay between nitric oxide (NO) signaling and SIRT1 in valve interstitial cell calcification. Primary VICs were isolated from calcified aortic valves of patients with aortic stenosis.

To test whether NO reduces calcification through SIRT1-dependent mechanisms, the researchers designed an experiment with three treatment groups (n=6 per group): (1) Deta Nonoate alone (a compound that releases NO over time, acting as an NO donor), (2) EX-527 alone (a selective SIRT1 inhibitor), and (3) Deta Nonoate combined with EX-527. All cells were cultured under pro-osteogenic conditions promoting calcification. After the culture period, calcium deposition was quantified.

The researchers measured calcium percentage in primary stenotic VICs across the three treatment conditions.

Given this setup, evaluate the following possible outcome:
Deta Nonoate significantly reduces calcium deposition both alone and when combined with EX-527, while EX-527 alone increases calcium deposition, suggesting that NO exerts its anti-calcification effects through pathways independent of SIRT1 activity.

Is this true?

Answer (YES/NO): NO